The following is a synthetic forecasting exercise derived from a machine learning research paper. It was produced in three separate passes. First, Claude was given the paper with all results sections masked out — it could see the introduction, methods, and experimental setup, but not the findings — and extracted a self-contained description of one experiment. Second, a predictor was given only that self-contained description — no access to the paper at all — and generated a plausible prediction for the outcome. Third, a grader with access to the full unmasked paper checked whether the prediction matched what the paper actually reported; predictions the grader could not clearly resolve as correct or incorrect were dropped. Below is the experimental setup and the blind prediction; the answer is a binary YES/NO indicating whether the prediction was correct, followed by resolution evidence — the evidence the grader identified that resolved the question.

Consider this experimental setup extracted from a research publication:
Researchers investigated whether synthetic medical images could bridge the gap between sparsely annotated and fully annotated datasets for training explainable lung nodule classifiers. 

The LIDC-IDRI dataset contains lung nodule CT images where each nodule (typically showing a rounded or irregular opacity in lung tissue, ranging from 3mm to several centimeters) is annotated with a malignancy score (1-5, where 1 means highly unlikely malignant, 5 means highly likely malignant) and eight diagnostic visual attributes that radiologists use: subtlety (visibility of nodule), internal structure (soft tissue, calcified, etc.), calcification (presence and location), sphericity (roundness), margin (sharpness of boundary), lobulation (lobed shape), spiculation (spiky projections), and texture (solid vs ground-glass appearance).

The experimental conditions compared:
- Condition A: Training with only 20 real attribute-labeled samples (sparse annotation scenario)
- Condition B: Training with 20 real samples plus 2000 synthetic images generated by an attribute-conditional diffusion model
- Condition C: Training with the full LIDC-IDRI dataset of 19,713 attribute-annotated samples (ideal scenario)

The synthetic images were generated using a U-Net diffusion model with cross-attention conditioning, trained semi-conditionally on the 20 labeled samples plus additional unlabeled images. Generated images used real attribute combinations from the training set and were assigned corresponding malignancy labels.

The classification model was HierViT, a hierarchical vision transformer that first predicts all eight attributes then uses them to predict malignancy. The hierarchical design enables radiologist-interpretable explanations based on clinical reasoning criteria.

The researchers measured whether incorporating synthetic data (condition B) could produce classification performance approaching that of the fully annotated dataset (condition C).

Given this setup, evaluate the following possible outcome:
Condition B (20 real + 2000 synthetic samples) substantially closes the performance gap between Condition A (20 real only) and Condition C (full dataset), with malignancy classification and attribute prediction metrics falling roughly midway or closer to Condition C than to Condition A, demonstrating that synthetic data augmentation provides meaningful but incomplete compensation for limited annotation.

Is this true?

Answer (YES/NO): YES